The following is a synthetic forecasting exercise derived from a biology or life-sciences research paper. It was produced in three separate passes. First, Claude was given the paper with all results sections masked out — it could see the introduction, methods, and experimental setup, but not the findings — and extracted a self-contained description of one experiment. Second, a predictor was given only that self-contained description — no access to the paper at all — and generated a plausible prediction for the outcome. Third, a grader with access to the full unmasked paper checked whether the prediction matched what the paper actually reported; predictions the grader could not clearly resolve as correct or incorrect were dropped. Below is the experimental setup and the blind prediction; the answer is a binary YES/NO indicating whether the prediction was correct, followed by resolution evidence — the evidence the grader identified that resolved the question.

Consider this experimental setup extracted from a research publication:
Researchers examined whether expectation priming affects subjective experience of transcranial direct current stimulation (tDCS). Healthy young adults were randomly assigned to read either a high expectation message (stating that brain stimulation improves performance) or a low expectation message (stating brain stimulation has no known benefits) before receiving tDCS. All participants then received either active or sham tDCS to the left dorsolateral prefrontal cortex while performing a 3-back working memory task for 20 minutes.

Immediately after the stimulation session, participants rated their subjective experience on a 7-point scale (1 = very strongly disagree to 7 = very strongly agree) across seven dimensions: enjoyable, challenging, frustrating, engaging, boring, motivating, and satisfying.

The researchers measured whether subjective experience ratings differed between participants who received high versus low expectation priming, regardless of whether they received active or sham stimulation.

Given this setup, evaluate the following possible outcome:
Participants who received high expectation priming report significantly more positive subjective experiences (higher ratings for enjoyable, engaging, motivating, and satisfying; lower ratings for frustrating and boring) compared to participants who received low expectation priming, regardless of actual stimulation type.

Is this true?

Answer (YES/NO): NO